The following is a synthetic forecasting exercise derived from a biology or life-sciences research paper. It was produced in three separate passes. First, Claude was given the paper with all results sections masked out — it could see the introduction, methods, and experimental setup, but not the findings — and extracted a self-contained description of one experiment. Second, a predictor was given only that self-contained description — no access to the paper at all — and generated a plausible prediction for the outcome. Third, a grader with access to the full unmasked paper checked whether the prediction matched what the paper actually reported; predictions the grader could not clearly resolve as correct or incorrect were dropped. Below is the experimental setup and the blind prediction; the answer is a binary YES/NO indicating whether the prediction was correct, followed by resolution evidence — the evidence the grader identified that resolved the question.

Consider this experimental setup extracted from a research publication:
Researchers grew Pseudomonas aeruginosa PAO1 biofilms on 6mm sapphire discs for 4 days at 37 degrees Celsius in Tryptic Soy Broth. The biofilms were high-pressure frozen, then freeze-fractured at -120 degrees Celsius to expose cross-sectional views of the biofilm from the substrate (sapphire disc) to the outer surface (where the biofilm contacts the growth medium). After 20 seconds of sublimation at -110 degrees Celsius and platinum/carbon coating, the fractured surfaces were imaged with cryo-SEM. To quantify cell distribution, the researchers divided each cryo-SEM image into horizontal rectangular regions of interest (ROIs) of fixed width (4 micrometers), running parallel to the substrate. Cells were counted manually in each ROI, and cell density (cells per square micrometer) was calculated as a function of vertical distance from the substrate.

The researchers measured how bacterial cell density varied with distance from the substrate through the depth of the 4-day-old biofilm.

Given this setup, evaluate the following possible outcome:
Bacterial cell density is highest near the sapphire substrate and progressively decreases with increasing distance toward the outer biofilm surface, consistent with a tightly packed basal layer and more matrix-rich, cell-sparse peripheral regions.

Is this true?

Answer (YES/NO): NO